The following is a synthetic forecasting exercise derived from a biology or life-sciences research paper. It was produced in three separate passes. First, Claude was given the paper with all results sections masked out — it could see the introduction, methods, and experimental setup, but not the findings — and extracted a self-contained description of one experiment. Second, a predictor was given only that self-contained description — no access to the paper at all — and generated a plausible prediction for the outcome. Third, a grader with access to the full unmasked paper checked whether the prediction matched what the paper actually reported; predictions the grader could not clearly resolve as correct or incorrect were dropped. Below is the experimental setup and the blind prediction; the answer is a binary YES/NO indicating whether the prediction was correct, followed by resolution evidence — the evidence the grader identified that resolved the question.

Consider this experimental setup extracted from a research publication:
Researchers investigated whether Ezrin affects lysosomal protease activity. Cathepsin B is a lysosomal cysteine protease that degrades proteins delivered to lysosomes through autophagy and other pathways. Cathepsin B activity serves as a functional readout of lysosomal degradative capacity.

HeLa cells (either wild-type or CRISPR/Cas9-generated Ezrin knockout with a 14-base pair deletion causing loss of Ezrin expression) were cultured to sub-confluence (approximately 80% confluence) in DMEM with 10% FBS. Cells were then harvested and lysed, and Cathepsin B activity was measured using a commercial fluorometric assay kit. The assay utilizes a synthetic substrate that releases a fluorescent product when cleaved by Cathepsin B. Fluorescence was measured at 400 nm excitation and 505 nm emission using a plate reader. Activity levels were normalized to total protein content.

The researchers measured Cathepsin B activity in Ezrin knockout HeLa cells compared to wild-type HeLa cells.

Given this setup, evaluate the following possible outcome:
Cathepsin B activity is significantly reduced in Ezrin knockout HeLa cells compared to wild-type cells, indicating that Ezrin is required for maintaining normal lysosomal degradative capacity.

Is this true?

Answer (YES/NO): NO